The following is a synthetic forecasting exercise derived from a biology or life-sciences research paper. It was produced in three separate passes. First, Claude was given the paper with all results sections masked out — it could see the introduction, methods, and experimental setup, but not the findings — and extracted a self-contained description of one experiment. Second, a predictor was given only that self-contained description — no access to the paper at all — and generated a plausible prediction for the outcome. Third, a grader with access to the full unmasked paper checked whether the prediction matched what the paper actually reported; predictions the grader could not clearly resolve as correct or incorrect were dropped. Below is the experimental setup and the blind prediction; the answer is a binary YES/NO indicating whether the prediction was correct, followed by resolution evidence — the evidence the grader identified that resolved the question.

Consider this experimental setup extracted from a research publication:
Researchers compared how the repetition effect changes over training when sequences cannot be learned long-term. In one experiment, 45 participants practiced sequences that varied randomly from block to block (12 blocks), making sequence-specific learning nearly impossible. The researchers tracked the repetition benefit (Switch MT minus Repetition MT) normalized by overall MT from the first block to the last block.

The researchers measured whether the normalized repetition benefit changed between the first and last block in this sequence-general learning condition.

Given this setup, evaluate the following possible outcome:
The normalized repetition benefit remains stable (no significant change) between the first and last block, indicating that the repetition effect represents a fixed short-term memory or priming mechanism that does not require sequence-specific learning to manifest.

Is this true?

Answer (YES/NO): YES